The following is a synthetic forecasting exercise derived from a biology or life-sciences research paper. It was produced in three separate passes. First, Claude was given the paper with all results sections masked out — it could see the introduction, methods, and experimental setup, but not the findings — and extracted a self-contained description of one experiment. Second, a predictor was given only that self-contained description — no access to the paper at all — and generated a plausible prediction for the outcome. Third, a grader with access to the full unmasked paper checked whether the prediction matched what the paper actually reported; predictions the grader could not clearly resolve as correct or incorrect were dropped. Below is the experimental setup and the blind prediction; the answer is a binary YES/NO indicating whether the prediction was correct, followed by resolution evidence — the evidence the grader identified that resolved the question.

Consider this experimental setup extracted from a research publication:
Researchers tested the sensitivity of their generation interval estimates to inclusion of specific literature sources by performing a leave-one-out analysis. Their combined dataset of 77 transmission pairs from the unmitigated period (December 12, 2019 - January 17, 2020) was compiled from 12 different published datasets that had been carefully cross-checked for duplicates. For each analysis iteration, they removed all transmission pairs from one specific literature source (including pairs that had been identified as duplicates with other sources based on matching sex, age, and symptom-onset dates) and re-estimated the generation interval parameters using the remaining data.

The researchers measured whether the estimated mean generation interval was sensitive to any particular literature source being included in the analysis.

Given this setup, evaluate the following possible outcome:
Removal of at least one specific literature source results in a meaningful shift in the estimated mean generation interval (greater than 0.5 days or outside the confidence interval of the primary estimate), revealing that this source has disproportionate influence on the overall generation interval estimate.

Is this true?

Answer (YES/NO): NO